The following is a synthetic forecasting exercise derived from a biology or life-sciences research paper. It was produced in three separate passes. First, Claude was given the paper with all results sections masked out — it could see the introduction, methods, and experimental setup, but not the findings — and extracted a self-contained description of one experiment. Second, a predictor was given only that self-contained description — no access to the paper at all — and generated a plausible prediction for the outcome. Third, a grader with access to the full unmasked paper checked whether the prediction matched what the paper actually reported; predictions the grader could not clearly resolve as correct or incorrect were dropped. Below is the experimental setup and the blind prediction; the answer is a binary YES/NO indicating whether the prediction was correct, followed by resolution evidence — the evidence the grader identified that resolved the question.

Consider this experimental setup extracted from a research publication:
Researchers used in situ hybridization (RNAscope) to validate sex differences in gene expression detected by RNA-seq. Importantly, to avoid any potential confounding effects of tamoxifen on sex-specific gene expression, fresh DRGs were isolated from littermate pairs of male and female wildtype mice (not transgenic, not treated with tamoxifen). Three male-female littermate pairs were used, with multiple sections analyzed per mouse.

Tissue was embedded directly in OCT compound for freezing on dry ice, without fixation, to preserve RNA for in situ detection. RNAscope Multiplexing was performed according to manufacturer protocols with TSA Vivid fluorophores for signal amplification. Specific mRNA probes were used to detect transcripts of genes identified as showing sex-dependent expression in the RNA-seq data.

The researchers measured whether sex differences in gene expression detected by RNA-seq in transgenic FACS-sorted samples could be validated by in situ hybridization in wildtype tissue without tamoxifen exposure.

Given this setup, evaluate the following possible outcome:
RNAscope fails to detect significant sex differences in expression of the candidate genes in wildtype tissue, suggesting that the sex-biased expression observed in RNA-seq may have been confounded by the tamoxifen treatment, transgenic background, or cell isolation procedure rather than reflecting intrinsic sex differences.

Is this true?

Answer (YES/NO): NO